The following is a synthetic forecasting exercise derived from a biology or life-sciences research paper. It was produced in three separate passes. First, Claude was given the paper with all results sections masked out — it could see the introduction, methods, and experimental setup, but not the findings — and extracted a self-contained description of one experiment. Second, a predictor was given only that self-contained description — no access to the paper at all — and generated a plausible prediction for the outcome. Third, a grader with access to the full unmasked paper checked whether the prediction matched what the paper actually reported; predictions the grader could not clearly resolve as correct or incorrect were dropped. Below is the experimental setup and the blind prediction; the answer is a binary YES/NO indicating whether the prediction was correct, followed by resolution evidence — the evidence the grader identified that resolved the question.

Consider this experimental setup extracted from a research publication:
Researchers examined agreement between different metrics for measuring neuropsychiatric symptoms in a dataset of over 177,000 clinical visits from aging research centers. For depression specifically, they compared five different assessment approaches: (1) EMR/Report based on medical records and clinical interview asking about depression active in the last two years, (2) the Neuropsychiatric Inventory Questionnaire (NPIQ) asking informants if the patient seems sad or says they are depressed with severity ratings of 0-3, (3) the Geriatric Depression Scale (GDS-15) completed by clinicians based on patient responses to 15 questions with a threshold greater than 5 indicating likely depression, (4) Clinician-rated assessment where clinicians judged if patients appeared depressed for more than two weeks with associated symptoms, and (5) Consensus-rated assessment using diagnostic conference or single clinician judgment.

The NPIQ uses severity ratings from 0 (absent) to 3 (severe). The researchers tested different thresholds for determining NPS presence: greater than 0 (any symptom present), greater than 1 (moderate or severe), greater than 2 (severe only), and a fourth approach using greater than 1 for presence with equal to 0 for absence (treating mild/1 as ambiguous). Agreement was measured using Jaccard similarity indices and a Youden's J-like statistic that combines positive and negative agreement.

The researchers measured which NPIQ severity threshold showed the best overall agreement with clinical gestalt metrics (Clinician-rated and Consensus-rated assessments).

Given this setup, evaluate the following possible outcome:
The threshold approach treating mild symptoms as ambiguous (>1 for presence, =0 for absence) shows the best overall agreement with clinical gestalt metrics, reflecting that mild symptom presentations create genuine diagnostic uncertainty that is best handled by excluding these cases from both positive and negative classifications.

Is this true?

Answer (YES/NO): YES